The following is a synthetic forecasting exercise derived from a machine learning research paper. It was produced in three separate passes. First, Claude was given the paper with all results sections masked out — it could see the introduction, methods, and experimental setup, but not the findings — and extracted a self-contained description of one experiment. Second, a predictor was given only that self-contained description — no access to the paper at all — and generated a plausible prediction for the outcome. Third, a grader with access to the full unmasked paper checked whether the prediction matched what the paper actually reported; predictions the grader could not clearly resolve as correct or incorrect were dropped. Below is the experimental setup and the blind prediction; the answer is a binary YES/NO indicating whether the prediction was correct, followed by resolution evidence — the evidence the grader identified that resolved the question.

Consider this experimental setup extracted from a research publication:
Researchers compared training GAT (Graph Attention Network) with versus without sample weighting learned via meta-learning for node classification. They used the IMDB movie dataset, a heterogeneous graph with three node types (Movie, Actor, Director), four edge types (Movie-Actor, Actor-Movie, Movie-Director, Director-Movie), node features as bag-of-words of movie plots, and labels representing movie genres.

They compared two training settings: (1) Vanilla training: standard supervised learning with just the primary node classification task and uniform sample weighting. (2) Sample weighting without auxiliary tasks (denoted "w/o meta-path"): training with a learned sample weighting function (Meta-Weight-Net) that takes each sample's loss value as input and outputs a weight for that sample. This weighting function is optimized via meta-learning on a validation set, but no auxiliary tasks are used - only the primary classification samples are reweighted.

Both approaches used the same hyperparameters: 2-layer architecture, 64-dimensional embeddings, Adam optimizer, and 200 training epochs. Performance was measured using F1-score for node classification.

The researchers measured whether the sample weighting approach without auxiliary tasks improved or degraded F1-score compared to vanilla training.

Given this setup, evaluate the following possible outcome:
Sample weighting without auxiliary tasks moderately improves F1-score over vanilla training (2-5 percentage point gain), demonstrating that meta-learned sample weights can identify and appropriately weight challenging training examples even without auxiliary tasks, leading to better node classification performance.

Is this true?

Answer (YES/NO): NO